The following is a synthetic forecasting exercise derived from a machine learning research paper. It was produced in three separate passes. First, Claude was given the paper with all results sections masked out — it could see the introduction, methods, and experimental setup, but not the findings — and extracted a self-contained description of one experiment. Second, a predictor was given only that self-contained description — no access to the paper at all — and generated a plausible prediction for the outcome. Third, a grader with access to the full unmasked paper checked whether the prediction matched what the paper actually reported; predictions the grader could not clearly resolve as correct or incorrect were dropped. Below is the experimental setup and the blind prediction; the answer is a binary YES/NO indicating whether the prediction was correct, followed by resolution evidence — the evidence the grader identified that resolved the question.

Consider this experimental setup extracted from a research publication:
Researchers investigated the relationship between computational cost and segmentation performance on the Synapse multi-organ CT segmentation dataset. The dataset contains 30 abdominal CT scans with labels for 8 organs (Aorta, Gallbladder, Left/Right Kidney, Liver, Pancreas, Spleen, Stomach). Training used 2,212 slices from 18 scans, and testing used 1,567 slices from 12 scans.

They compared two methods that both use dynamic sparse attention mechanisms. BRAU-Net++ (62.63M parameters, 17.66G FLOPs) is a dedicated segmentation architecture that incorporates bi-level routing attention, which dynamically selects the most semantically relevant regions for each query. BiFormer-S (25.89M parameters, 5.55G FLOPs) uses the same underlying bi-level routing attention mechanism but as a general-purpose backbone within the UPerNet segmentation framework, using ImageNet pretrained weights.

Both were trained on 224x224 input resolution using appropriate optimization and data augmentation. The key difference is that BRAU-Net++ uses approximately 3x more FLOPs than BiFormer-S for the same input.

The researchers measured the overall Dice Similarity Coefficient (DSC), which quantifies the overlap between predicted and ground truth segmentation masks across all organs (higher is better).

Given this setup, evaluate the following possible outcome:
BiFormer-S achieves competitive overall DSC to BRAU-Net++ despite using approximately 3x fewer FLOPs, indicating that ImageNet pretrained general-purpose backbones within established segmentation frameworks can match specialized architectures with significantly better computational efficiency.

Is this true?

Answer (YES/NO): YES